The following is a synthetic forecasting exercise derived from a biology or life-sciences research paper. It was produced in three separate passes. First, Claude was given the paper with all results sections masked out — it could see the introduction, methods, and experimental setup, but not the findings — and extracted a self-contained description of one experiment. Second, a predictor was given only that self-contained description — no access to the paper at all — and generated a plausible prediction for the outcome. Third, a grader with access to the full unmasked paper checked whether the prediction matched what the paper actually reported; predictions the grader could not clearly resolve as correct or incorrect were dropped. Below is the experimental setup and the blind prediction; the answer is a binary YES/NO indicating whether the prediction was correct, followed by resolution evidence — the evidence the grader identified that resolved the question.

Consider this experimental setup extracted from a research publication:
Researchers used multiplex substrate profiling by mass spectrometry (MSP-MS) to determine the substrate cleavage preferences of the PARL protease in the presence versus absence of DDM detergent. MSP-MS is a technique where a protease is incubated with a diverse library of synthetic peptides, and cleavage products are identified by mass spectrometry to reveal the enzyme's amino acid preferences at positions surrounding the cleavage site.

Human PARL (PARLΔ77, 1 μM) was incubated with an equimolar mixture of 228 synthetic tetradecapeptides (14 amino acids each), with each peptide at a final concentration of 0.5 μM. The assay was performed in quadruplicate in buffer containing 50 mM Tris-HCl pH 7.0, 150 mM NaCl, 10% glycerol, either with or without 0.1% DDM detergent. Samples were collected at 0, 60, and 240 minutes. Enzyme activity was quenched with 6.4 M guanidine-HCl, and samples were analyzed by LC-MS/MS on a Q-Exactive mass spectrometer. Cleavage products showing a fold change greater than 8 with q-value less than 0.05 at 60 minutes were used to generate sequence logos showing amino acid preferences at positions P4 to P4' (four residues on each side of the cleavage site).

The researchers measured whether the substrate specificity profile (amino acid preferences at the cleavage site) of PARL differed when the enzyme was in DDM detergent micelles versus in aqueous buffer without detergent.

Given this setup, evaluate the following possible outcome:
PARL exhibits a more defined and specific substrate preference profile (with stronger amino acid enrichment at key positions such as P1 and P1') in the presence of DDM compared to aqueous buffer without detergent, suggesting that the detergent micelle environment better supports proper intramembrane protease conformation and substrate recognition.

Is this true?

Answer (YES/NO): NO